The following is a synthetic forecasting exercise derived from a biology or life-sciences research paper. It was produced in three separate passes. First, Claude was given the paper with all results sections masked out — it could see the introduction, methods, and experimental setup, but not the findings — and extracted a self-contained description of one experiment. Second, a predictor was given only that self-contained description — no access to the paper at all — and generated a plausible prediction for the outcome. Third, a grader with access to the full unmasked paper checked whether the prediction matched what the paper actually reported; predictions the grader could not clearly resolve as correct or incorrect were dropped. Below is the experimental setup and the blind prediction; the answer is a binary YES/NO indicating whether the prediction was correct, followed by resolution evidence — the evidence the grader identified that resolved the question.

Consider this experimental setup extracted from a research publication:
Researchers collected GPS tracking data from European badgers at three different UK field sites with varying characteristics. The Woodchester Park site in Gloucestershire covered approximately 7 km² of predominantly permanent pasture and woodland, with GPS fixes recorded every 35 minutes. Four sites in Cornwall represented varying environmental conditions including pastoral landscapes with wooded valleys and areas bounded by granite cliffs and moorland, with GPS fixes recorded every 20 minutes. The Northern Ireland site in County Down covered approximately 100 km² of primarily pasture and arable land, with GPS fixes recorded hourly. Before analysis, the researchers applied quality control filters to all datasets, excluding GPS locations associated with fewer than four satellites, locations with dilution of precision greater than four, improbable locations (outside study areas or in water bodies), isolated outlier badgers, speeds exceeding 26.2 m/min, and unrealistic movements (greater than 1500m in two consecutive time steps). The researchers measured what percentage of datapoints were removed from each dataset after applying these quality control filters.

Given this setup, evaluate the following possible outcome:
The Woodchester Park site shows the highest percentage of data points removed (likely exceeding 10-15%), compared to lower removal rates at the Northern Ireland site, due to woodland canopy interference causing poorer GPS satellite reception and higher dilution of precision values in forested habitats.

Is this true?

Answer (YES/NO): YES